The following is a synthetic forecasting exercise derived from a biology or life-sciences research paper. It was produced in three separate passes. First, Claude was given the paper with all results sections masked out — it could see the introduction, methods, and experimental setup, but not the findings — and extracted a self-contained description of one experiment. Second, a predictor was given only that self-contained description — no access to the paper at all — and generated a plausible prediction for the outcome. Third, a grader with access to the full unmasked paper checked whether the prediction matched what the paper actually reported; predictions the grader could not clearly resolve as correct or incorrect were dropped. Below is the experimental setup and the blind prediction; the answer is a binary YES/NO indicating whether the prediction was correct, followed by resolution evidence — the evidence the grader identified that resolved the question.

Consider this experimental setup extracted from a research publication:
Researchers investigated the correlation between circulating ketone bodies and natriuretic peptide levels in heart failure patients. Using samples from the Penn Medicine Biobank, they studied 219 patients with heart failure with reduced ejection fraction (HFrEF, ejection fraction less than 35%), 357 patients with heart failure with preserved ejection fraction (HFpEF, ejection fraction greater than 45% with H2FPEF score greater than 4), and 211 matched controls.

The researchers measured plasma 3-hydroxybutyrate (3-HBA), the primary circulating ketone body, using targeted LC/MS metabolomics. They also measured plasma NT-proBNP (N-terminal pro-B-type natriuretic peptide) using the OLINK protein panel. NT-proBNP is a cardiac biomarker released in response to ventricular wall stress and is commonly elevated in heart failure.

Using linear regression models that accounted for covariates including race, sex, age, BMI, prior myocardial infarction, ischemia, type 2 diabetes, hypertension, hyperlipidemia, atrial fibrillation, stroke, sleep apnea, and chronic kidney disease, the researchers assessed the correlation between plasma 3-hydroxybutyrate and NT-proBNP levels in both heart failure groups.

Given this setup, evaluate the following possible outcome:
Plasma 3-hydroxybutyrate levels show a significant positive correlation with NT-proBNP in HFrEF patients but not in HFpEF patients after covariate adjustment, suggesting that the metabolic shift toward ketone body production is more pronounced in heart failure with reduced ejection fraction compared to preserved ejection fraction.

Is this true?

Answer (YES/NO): NO